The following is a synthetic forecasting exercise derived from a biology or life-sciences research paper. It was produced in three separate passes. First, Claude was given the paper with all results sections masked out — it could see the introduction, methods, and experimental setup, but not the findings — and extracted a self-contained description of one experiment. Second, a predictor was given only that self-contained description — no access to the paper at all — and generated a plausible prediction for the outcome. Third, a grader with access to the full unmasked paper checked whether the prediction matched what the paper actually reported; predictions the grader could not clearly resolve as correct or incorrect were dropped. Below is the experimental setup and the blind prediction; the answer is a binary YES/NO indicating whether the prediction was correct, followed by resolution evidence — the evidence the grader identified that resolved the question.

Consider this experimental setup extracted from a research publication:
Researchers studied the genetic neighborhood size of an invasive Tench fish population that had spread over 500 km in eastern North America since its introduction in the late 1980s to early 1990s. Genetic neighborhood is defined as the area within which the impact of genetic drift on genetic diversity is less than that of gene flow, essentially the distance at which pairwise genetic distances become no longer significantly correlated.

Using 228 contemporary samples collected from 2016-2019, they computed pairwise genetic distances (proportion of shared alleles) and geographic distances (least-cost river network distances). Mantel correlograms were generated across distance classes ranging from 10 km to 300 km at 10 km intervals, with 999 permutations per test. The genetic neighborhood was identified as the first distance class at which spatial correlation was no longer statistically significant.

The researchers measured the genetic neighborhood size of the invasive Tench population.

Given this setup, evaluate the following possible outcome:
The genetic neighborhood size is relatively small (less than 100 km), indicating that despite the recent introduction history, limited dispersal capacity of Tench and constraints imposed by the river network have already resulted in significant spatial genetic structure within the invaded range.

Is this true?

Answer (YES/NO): NO